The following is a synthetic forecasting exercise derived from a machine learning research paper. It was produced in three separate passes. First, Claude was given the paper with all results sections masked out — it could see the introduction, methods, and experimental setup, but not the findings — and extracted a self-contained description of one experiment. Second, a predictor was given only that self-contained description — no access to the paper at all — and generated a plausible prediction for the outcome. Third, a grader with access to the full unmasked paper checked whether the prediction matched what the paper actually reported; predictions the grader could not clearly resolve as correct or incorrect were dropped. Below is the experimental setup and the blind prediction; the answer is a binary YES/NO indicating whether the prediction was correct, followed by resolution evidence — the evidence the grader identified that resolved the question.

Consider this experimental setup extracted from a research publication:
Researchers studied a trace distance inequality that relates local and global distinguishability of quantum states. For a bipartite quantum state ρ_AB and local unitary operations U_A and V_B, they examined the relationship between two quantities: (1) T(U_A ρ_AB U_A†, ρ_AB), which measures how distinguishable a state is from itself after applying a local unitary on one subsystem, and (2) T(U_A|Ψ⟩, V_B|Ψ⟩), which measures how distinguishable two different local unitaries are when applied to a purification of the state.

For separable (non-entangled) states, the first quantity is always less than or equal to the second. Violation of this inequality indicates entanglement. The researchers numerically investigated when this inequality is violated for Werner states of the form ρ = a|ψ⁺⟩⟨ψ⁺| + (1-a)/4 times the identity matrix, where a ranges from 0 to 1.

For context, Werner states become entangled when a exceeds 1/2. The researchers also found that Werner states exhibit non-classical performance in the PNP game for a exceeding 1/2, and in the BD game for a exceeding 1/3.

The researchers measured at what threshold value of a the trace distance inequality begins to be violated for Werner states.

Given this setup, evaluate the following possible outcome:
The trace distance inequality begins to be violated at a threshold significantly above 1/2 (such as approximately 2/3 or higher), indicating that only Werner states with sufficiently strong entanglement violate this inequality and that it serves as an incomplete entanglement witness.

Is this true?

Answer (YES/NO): YES